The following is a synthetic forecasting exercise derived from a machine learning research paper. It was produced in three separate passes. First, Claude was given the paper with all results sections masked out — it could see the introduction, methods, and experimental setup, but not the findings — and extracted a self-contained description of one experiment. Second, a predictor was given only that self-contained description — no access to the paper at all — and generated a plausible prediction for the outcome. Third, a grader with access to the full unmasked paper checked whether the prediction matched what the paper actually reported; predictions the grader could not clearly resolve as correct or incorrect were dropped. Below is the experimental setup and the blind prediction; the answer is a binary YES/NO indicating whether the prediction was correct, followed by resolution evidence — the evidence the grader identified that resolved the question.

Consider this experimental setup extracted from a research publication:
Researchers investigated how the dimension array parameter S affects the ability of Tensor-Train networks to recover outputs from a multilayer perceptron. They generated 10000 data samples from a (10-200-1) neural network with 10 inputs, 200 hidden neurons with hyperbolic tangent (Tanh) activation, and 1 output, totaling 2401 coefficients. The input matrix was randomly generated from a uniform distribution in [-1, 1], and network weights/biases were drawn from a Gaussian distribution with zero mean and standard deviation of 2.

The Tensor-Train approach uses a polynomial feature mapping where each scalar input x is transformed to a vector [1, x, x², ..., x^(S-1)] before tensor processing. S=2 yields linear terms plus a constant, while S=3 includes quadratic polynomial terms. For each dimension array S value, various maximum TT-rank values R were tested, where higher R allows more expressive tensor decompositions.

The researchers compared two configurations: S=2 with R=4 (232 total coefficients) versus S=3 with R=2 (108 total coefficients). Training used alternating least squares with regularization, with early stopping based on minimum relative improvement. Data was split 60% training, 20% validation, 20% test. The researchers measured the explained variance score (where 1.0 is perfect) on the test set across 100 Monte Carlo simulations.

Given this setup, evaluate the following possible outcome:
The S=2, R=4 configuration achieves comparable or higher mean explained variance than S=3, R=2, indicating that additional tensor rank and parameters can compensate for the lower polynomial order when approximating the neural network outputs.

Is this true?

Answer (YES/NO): YES